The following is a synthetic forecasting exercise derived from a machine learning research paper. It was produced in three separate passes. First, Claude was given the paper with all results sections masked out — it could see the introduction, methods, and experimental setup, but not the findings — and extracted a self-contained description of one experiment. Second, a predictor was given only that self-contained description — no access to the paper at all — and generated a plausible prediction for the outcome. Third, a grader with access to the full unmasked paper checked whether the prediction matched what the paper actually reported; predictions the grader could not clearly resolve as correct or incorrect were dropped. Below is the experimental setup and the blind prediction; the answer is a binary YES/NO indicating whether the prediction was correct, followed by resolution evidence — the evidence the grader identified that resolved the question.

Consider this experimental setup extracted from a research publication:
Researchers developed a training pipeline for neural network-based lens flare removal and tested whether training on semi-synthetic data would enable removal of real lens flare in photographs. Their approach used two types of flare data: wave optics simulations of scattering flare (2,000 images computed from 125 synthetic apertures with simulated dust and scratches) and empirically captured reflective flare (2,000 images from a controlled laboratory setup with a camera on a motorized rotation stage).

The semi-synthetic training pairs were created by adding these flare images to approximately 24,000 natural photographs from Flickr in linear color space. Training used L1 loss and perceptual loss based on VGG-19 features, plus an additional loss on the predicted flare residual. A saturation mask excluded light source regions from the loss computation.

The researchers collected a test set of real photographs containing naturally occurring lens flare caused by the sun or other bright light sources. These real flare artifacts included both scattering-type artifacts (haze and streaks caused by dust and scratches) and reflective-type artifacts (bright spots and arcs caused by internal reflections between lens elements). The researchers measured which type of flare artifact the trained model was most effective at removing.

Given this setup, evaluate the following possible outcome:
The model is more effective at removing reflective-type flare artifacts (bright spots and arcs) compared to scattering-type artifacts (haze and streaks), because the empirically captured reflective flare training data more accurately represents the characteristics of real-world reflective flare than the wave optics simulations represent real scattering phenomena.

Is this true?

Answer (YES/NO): NO